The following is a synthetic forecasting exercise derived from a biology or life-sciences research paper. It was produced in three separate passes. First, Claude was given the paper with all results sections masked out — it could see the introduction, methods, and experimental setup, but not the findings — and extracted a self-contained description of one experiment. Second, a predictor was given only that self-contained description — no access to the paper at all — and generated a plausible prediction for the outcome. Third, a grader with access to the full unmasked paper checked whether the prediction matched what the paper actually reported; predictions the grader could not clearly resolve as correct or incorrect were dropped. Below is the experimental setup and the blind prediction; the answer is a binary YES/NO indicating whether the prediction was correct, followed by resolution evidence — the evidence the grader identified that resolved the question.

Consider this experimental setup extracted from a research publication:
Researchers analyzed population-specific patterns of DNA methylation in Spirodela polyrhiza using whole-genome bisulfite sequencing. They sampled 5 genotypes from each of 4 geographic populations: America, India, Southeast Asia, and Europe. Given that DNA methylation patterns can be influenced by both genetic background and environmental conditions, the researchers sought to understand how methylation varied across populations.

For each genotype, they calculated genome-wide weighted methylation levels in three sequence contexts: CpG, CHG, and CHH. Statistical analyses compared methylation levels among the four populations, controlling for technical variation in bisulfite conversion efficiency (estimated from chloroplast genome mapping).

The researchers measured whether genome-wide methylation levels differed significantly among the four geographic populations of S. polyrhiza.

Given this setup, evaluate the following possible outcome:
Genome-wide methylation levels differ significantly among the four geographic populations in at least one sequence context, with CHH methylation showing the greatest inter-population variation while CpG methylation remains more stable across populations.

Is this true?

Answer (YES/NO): YES